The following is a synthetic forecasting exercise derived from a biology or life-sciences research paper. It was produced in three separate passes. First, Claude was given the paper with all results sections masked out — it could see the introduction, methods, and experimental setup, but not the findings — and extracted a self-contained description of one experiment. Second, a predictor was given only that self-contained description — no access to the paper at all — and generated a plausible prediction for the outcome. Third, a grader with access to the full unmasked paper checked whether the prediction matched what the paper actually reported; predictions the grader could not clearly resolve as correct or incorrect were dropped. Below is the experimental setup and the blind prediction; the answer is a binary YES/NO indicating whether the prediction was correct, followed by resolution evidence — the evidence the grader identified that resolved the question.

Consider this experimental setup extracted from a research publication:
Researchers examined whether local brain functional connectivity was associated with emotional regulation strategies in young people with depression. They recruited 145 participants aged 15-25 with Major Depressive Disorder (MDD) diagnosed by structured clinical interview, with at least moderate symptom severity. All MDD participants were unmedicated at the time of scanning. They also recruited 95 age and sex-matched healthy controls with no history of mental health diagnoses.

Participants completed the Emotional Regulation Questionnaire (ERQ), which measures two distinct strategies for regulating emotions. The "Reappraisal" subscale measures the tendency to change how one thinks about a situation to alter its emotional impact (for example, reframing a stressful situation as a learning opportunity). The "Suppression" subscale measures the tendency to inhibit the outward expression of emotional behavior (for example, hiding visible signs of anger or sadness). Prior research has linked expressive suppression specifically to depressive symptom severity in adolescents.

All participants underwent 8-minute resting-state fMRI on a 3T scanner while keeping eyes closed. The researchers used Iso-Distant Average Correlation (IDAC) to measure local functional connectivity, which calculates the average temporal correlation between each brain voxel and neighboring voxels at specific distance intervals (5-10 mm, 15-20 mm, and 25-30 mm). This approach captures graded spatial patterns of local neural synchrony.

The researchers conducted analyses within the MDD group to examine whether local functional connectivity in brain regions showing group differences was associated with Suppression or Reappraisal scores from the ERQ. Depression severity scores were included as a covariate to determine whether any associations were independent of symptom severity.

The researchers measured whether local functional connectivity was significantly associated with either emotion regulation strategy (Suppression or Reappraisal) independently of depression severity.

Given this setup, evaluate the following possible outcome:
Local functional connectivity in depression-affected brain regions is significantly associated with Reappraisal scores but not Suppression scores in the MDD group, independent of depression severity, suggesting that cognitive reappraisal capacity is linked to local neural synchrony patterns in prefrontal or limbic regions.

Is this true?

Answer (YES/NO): NO